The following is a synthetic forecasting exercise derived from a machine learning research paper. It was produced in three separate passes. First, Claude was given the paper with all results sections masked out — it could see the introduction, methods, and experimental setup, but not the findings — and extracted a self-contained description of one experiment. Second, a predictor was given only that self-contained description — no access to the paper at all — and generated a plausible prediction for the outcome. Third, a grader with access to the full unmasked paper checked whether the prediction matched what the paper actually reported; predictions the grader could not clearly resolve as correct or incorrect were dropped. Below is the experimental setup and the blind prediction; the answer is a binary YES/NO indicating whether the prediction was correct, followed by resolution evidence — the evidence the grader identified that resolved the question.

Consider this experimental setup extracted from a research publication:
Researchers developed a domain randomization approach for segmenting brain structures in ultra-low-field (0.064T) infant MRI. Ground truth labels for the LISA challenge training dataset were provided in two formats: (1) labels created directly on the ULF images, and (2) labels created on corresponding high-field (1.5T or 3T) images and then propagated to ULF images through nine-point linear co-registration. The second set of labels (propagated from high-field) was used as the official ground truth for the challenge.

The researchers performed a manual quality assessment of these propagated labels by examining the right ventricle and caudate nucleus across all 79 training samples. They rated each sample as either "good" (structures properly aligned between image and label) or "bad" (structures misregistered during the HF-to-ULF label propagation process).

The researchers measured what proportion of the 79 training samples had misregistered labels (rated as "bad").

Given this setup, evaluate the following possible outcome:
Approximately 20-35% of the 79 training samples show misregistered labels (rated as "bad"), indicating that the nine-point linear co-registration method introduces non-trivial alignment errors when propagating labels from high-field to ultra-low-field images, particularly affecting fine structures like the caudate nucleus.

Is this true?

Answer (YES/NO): YES